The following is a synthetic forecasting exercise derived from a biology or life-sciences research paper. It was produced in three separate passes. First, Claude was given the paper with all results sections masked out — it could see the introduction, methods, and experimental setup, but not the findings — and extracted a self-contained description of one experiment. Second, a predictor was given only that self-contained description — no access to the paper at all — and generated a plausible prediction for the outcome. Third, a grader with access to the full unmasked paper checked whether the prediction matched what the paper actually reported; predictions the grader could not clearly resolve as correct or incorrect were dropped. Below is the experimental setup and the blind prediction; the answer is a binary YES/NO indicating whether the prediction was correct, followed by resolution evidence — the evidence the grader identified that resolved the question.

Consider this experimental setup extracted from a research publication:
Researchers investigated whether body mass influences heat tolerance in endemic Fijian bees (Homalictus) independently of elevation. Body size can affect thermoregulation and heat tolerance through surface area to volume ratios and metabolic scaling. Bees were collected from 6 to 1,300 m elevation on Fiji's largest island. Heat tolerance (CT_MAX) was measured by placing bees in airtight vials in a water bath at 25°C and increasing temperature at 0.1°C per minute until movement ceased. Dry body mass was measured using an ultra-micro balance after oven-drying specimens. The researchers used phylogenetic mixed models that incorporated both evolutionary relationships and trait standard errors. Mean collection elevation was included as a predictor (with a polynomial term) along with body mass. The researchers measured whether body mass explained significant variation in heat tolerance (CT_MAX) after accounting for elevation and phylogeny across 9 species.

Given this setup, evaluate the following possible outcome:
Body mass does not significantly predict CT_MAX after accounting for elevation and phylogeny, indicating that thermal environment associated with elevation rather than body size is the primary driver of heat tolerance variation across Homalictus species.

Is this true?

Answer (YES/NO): YES